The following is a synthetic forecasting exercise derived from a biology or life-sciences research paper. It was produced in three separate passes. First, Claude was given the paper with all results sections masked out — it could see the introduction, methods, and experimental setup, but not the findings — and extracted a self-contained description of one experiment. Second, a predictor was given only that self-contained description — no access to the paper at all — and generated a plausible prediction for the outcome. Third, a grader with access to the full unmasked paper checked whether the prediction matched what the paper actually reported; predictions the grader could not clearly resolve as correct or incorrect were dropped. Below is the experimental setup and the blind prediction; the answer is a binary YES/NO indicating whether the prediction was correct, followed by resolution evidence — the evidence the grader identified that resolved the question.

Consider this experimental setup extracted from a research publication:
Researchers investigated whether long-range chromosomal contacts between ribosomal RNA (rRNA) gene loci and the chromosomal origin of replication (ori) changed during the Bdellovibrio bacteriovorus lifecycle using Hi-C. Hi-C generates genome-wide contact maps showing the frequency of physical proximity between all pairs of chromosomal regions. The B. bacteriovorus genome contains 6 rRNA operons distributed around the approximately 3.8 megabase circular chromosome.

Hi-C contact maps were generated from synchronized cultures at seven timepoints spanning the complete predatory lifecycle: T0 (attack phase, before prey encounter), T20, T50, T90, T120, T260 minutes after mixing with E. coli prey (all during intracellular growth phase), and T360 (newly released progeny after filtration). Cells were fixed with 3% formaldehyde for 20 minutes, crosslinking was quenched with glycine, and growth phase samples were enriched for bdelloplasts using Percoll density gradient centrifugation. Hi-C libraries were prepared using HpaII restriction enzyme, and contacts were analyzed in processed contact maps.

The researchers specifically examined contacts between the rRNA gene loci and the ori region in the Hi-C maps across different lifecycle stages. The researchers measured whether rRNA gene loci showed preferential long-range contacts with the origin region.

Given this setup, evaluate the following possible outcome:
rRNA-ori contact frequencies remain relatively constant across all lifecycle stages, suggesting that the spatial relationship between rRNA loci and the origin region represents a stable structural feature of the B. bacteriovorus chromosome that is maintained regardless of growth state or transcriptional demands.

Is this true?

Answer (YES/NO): NO